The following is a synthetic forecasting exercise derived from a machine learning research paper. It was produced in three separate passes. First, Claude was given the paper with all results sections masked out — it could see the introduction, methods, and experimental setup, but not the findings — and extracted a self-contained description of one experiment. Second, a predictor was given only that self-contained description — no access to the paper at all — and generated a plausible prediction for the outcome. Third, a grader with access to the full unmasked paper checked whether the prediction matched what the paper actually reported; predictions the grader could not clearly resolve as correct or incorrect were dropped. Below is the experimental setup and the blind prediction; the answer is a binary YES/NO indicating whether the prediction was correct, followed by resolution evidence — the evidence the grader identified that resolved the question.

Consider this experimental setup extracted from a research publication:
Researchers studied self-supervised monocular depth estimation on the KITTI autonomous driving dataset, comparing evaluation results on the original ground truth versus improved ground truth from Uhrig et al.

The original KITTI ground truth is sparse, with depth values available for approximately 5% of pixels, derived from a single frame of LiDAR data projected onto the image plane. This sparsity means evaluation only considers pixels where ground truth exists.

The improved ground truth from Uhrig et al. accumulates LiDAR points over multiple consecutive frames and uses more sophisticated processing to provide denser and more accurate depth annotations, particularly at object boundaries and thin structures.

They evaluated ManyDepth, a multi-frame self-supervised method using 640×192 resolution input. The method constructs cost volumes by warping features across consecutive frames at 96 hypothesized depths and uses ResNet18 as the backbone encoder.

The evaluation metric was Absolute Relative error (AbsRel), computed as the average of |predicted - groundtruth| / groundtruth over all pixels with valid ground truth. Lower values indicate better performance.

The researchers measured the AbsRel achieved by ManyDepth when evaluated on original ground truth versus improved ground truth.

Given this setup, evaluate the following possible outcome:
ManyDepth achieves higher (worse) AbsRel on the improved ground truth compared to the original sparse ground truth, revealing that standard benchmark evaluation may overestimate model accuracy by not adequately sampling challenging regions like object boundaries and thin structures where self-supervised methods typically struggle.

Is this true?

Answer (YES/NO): NO